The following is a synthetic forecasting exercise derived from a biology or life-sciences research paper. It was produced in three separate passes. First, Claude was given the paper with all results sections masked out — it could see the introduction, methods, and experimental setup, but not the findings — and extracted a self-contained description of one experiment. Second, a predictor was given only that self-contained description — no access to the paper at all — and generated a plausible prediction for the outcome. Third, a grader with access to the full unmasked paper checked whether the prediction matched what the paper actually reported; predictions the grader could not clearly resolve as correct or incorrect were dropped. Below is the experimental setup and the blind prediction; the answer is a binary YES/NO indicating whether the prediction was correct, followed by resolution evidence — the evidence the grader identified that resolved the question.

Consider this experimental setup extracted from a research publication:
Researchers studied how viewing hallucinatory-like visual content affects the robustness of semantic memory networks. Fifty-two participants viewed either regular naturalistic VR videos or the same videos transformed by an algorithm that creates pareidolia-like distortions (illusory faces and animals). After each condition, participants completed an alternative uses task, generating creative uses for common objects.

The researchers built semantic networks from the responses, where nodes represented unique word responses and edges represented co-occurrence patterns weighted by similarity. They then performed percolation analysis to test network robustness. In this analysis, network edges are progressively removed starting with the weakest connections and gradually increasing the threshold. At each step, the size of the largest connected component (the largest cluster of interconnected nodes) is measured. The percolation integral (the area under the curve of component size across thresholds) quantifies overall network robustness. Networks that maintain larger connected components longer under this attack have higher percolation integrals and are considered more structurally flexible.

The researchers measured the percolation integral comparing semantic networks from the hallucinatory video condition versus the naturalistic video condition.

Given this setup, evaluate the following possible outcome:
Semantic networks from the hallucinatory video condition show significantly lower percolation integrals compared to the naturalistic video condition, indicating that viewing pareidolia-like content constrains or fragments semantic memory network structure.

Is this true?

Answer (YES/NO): NO